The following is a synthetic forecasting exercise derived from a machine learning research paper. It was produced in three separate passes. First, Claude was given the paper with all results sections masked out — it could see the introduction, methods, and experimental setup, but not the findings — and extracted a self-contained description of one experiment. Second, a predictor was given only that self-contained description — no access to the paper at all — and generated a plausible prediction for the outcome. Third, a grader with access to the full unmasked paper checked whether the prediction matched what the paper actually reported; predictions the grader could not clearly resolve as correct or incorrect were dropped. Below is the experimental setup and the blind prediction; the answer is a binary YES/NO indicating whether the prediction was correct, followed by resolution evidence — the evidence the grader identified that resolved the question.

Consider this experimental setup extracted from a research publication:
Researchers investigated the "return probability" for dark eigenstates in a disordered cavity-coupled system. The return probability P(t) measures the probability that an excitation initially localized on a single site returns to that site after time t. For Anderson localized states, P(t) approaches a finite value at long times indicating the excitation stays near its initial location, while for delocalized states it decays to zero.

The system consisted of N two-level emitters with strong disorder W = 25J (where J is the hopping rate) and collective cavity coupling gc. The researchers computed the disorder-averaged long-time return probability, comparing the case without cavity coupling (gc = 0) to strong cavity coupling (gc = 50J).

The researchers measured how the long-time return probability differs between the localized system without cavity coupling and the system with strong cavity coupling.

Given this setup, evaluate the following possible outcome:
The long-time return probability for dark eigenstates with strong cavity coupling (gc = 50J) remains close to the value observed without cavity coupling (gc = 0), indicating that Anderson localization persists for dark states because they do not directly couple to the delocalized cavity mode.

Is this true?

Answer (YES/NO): NO